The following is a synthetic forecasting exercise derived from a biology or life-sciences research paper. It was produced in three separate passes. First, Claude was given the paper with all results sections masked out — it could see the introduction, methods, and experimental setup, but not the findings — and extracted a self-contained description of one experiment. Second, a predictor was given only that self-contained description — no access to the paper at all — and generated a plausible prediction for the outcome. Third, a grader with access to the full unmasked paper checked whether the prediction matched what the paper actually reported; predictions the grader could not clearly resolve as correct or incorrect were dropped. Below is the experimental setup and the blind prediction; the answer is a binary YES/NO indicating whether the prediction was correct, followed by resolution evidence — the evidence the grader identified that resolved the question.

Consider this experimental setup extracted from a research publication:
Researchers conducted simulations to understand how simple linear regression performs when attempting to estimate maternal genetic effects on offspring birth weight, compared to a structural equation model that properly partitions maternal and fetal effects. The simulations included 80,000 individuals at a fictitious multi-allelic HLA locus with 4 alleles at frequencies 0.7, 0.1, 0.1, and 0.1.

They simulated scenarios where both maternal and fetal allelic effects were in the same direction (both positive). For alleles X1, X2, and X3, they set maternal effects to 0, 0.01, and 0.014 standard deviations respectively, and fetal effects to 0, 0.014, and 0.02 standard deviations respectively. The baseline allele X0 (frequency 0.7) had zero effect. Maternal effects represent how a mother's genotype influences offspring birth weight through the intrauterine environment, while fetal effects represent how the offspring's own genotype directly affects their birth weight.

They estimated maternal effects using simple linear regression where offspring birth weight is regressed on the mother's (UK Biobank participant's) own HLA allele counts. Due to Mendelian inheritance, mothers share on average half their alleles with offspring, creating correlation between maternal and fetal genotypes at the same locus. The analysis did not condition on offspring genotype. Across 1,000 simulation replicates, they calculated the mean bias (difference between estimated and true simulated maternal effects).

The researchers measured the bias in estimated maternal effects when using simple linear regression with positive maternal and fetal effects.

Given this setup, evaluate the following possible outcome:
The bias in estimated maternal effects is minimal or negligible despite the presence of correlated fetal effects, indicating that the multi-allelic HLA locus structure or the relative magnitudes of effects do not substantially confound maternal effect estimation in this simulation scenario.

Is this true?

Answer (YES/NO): NO